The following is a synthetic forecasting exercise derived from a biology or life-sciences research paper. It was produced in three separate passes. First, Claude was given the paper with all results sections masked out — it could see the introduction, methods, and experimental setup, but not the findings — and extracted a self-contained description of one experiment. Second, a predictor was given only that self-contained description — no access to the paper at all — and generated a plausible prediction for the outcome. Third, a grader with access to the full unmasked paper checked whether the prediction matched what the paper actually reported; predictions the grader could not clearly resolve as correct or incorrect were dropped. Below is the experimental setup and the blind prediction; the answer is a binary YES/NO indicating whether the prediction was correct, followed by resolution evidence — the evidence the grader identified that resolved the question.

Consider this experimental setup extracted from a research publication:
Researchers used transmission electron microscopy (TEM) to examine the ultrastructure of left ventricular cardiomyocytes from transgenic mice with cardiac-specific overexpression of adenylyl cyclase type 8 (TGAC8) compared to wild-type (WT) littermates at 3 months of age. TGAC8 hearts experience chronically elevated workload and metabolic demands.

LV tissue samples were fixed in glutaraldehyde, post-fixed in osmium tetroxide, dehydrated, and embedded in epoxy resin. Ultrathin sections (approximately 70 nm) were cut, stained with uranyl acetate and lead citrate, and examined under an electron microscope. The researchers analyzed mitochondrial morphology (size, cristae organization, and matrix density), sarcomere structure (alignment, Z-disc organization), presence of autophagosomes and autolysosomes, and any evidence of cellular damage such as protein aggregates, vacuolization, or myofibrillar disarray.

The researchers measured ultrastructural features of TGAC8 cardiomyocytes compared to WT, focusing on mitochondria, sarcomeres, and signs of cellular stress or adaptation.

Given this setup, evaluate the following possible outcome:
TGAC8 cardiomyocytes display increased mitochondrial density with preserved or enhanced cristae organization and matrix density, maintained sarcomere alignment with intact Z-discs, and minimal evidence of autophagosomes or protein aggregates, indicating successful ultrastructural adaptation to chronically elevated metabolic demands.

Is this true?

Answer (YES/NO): NO